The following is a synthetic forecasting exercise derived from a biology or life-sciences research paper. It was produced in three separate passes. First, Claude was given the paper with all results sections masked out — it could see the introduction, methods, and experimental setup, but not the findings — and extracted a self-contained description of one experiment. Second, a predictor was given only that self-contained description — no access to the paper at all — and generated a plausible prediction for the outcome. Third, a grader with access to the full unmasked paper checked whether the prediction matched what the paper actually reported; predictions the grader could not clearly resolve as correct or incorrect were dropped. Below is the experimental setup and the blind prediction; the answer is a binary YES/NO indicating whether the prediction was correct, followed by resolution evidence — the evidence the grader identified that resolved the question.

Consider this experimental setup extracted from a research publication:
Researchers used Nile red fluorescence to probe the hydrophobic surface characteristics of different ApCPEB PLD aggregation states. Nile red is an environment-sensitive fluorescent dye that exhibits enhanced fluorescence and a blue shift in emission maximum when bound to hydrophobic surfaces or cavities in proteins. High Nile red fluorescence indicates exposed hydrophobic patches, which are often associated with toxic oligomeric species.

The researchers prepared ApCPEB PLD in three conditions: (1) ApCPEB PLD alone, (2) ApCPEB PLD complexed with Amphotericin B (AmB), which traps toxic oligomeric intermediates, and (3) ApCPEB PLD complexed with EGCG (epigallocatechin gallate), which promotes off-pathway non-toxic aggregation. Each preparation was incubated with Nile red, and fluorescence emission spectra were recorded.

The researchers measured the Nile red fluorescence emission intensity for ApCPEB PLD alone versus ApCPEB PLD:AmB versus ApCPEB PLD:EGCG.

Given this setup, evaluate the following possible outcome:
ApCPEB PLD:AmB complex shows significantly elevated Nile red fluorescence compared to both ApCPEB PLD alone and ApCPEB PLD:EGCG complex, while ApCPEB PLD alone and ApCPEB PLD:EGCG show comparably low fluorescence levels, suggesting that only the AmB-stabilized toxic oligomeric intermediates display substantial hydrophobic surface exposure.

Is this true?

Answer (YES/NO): NO